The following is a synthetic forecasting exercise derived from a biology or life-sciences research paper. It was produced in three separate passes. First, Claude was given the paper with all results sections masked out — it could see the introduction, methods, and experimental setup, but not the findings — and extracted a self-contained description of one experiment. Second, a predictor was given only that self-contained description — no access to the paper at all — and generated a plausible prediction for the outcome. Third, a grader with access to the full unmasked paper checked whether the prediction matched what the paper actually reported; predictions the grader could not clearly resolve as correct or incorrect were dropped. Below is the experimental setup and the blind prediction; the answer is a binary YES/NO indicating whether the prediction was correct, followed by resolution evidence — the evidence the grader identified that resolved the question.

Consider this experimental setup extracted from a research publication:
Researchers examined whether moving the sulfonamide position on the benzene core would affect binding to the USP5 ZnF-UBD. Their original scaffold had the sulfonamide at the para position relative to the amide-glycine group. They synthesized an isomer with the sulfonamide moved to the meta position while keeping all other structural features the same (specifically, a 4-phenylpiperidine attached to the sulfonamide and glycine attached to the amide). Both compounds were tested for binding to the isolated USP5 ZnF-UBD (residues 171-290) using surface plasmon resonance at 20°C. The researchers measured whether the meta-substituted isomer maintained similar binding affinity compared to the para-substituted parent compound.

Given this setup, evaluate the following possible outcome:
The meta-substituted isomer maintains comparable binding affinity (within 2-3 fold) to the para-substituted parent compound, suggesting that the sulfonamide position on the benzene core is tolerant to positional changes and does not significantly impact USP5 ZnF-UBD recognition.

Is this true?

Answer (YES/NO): NO